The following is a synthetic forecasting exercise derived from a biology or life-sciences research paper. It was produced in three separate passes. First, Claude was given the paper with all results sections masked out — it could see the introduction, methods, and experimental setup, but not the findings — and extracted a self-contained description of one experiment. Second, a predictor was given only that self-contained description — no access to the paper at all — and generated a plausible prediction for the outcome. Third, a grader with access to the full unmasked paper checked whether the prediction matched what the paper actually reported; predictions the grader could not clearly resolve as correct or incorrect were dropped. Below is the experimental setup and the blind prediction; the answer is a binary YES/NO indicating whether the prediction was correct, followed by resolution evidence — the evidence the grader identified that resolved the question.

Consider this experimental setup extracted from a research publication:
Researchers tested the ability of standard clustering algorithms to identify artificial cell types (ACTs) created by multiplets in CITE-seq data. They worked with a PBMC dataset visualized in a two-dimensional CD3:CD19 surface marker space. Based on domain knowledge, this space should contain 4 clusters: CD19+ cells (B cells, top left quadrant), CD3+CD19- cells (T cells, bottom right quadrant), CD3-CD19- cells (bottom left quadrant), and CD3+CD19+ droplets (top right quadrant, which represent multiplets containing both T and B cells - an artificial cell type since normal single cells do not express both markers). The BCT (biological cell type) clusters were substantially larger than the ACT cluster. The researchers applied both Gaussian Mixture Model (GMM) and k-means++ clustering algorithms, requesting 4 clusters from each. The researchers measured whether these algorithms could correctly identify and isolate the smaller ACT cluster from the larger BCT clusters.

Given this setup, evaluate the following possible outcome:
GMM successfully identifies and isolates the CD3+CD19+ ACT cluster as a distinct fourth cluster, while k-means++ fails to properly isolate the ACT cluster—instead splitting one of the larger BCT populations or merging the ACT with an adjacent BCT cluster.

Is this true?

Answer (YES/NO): NO